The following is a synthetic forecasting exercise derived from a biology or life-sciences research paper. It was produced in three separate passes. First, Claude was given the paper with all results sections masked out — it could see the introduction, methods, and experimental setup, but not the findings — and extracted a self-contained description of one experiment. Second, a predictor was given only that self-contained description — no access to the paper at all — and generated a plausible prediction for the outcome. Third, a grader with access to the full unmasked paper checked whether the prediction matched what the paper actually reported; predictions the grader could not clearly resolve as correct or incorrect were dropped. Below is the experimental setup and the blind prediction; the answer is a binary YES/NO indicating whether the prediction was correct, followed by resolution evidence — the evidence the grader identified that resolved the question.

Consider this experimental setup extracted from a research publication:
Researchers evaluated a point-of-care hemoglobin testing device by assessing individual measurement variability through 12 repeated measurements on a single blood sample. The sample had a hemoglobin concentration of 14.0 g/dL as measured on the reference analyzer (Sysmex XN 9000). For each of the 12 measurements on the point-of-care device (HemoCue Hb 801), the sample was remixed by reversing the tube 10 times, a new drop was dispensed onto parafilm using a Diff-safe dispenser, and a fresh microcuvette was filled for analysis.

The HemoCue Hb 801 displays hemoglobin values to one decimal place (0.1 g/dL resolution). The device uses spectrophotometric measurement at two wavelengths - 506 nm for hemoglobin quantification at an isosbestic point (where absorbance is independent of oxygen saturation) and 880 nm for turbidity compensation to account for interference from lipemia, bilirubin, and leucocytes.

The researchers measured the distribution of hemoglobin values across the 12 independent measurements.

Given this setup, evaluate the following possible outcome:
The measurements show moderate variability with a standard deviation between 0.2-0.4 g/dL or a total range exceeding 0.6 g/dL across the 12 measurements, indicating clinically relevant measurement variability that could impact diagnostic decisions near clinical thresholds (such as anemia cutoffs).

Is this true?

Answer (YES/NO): NO